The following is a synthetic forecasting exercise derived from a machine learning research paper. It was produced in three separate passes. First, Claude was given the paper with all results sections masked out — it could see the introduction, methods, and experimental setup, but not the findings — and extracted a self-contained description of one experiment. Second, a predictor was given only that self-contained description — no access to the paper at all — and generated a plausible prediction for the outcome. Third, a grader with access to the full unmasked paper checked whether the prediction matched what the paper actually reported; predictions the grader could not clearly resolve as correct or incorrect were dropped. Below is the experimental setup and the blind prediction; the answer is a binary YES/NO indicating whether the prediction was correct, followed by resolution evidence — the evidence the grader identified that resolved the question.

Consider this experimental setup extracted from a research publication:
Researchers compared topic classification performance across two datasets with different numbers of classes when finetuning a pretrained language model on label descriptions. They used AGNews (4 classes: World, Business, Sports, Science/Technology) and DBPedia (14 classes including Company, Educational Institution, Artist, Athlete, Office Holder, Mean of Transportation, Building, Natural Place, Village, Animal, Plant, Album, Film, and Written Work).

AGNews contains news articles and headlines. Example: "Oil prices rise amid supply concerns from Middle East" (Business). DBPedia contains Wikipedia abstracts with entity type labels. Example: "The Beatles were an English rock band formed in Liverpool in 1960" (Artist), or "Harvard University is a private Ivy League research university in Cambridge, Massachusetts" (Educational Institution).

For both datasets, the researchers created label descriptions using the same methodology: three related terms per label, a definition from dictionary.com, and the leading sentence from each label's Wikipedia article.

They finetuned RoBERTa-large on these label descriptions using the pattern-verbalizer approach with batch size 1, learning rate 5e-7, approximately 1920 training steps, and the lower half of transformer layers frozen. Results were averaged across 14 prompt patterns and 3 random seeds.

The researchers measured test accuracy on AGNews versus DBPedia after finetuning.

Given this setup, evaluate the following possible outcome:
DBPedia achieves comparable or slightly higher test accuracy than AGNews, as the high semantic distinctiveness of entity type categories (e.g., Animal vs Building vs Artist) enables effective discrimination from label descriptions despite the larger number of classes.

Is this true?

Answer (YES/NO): NO